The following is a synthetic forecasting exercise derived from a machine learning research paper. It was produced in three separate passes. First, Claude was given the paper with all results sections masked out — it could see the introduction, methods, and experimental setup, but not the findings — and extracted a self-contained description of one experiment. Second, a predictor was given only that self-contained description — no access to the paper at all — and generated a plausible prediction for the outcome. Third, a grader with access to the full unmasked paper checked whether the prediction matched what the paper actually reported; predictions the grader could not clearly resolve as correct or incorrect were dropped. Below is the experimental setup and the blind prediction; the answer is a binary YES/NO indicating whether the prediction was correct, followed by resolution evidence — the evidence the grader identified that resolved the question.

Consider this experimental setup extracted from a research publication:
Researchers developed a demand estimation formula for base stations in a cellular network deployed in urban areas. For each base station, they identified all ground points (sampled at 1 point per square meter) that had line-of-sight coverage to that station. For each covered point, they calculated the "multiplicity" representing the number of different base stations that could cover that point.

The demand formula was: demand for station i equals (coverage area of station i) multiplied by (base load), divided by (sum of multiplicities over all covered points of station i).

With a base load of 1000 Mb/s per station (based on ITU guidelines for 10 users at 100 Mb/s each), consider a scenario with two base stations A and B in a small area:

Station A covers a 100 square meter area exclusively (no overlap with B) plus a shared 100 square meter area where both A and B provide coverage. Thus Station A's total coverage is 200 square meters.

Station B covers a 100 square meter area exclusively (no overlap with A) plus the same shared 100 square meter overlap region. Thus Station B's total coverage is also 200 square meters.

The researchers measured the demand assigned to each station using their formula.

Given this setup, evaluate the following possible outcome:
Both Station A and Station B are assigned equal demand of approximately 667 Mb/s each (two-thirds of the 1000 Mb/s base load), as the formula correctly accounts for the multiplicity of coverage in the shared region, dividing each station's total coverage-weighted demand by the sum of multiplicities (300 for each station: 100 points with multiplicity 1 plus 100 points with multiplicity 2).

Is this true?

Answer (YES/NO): YES